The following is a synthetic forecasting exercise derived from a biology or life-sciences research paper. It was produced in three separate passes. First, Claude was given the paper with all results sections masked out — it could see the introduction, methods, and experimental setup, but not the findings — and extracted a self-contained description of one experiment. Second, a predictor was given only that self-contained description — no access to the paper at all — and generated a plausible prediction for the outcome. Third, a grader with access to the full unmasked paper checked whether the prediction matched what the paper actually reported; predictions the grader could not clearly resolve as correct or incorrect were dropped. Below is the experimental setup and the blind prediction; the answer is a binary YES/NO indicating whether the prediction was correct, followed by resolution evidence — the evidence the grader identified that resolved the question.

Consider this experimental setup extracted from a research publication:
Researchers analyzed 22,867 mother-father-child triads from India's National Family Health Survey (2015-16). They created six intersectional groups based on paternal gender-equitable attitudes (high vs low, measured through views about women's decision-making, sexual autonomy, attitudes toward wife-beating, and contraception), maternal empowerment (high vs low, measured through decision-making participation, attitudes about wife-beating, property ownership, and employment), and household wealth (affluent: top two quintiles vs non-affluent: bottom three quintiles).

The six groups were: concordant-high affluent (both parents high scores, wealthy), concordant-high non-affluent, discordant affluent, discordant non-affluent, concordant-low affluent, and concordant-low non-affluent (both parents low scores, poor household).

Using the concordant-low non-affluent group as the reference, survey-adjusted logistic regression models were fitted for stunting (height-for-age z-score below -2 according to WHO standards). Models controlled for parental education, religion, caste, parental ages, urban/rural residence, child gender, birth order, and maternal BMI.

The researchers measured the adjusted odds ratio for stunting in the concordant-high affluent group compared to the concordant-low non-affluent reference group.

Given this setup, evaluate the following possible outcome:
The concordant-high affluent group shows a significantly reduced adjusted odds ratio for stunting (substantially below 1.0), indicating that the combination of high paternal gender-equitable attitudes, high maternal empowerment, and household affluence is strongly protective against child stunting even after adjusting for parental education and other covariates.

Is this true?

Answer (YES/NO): YES